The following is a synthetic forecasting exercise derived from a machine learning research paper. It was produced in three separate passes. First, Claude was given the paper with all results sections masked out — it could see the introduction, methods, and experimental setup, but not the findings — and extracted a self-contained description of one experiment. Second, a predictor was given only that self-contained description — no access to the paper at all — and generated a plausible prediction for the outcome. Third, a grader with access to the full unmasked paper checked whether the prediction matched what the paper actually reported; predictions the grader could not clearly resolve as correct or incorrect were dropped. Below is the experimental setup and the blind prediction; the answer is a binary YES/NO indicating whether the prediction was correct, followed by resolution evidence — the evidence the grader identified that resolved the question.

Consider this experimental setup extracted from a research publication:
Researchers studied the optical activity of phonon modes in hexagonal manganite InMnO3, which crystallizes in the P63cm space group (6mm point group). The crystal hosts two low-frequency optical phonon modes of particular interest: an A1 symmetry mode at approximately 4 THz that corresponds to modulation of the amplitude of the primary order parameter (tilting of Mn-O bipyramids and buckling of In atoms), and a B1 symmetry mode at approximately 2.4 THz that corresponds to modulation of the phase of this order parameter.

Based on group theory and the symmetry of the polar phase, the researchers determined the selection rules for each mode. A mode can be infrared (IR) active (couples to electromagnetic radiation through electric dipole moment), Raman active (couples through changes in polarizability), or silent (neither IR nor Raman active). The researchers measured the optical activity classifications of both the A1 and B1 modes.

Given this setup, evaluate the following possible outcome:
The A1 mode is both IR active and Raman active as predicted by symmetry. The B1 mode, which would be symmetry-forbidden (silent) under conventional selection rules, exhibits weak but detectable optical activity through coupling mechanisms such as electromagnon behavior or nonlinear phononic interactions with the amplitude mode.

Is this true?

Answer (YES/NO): NO